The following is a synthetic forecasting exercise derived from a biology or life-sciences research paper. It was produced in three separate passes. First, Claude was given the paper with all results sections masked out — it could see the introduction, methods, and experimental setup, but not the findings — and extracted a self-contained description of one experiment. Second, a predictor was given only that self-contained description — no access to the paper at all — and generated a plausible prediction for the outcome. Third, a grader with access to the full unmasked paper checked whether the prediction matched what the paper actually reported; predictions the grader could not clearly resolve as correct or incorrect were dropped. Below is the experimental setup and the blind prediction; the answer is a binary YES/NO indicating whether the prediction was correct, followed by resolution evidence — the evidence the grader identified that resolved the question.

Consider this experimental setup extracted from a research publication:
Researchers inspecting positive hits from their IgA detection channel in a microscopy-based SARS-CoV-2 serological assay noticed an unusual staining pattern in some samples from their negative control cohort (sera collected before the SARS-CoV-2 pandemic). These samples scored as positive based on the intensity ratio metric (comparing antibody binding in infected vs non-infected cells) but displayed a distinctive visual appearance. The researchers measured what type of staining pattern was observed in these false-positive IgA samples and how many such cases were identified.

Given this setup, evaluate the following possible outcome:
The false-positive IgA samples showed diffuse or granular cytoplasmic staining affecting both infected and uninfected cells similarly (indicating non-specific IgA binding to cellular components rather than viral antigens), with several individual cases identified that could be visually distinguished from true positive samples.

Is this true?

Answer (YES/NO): NO